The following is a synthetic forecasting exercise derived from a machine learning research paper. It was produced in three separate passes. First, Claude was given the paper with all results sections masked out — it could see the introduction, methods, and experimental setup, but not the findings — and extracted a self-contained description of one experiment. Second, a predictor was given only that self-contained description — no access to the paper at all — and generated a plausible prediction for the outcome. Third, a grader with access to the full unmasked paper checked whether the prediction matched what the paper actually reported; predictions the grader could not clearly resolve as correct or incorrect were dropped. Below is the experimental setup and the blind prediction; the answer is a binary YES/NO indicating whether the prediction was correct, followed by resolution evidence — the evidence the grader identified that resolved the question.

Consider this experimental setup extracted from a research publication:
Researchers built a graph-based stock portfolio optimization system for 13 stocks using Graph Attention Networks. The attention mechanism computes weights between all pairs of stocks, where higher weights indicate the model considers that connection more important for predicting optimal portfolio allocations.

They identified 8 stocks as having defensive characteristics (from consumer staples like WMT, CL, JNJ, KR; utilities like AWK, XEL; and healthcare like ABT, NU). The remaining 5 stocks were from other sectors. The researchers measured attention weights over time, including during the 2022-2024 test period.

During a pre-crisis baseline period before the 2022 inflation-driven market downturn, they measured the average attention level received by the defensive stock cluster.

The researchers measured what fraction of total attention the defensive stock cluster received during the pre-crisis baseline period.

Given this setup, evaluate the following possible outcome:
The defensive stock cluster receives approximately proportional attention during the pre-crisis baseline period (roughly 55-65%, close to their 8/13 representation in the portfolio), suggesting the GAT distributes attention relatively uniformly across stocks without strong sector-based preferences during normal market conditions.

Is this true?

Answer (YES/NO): NO